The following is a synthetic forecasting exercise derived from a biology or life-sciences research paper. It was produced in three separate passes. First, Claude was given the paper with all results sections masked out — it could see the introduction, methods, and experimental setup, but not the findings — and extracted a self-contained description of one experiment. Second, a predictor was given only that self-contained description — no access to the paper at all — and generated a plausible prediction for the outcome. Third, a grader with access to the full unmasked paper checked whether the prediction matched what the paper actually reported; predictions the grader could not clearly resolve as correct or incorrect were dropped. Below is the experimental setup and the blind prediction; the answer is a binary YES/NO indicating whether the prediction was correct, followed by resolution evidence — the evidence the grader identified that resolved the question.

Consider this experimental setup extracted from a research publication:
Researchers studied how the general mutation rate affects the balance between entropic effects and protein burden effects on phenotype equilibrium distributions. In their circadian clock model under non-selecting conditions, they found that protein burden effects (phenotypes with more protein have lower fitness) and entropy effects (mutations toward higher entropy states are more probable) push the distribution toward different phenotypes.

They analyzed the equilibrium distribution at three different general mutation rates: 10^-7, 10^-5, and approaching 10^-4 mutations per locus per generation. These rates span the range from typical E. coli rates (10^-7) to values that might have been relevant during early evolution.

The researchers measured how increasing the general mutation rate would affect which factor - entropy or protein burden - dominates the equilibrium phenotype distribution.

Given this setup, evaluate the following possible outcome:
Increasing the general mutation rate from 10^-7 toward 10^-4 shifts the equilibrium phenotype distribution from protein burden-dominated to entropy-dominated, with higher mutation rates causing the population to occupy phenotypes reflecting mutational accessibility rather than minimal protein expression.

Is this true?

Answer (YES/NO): YES